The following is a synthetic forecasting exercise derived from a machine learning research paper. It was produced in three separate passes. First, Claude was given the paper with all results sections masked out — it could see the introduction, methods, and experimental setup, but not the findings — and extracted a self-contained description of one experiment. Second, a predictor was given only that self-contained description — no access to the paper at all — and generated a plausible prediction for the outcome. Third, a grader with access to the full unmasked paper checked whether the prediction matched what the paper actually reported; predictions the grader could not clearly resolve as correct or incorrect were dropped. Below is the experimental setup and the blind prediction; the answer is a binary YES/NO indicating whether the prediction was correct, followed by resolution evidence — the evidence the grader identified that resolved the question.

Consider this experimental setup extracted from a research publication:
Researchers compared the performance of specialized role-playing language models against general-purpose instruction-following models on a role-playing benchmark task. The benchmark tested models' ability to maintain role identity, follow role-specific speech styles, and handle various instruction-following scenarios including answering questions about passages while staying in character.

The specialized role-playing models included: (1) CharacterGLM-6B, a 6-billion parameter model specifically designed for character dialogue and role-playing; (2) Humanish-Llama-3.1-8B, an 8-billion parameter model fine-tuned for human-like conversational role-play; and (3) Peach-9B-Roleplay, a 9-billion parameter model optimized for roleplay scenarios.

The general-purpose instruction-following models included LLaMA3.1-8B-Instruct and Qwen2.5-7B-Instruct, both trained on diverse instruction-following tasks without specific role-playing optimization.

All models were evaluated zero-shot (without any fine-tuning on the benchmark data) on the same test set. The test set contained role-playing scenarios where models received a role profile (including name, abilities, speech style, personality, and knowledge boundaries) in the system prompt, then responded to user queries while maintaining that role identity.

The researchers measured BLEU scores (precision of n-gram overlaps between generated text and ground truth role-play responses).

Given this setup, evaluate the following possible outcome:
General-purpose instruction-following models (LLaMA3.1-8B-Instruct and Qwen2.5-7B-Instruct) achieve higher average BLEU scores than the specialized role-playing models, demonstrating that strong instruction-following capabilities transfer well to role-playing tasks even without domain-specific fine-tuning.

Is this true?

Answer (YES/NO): YES